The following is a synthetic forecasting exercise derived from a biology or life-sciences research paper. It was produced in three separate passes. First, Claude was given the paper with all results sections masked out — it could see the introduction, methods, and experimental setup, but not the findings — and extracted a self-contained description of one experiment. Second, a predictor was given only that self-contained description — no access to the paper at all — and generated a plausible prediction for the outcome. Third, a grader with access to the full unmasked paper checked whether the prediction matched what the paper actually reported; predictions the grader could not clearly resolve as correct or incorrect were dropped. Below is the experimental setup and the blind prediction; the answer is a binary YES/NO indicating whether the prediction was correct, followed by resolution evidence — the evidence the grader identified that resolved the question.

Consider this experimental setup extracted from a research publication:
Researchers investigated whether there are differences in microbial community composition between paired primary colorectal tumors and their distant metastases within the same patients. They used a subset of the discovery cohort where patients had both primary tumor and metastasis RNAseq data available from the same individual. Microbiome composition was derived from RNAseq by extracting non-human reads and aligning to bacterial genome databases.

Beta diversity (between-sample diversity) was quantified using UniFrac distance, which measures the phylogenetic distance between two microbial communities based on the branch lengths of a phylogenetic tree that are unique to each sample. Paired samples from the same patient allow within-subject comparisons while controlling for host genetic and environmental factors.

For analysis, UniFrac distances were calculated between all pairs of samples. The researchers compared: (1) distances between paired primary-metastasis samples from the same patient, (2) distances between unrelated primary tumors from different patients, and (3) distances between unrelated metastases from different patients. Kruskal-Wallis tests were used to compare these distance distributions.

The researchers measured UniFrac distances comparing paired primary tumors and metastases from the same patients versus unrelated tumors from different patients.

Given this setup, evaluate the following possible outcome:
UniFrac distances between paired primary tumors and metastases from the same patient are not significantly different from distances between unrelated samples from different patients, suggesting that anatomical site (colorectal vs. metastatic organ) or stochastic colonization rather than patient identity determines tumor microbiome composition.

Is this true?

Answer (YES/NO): NO